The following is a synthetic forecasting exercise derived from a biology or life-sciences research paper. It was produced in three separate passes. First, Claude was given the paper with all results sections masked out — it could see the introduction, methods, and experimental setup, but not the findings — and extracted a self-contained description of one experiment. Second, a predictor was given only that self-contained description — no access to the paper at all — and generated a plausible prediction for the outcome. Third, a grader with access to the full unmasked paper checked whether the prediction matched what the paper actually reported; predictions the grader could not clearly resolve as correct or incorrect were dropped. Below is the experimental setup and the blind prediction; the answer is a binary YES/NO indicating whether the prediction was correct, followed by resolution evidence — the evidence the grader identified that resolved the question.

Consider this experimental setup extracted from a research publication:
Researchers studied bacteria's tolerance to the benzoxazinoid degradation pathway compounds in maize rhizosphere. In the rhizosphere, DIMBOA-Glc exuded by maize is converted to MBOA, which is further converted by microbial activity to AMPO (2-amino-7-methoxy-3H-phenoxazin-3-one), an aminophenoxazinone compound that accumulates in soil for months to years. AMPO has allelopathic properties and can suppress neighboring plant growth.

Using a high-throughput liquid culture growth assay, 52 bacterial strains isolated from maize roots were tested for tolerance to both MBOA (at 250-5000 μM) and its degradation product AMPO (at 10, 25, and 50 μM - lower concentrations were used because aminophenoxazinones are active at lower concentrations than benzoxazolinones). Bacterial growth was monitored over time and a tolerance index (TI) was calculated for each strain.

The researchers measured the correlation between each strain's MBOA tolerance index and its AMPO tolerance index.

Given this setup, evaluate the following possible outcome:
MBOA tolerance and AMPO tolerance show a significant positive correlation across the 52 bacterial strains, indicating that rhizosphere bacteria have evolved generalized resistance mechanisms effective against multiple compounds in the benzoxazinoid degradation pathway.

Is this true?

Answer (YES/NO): NO